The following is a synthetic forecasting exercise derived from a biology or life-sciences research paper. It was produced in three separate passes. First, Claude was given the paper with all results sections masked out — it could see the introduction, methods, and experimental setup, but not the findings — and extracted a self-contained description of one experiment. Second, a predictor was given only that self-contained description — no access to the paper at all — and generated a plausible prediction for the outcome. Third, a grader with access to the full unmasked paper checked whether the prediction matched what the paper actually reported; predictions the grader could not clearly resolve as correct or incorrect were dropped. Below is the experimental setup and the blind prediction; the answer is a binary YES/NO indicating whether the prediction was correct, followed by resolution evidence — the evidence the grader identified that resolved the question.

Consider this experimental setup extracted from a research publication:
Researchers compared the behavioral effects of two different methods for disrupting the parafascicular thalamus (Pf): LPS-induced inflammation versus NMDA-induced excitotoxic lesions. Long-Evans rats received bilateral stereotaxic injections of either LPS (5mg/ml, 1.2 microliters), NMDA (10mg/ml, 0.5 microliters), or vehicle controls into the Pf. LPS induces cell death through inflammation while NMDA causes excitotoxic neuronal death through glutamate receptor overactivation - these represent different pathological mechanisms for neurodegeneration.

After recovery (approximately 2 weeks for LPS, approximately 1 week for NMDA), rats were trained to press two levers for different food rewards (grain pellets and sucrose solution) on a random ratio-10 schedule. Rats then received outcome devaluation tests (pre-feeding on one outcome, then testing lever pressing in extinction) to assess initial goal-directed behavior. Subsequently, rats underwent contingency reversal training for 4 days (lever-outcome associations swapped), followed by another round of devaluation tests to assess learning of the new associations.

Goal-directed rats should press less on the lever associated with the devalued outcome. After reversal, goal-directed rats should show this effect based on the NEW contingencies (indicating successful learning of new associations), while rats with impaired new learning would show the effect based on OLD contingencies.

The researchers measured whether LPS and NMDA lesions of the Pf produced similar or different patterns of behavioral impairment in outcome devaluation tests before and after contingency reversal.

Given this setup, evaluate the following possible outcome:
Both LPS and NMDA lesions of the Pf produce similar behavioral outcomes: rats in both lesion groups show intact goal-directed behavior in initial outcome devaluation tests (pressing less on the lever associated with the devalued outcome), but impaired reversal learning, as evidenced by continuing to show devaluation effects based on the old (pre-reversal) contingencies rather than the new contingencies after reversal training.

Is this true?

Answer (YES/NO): NO